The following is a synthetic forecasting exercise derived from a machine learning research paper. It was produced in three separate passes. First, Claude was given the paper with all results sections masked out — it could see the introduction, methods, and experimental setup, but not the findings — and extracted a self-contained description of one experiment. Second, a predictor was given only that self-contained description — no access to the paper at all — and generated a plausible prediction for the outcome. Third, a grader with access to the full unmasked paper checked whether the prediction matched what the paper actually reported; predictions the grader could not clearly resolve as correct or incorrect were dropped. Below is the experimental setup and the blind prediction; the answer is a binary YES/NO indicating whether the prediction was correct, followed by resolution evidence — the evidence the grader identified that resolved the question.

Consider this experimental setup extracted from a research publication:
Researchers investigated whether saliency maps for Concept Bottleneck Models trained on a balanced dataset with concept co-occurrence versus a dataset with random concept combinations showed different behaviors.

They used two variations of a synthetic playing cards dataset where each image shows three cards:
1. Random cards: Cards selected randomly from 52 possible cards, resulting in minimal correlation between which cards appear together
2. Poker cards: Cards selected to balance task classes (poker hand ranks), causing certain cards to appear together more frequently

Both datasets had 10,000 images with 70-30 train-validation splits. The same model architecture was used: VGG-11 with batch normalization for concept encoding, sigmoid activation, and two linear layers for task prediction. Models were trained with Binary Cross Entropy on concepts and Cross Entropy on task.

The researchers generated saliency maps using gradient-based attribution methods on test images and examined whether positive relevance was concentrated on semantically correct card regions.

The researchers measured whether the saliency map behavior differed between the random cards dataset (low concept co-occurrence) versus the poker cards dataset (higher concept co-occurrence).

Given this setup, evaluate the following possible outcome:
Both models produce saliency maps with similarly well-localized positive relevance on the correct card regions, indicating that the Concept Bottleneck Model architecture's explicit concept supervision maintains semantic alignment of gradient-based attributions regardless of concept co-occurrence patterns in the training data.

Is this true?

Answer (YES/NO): YES